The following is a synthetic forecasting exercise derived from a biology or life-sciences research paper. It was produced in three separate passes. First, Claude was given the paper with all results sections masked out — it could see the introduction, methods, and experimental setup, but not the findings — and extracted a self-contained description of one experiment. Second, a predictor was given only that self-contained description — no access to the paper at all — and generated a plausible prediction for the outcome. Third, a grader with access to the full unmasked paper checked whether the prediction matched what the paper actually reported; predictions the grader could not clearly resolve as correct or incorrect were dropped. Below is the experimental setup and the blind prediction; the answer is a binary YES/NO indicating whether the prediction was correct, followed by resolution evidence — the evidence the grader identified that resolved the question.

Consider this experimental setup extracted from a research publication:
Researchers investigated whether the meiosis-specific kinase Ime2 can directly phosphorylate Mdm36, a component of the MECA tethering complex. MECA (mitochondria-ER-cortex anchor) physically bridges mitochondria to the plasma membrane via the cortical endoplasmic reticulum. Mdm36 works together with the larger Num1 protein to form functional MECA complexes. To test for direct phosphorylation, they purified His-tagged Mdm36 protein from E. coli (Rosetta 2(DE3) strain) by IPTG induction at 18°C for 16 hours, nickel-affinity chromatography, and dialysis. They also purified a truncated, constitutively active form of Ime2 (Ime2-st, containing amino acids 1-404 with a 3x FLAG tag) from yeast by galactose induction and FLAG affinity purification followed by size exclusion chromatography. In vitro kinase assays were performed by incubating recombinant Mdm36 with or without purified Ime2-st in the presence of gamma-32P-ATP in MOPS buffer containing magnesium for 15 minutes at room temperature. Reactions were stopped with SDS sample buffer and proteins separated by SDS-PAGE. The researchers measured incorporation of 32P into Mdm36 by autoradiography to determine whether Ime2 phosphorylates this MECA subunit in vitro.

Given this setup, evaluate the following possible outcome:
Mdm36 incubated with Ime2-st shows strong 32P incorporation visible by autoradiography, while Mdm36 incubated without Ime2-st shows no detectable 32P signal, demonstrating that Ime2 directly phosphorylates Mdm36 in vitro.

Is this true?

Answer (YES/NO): YES